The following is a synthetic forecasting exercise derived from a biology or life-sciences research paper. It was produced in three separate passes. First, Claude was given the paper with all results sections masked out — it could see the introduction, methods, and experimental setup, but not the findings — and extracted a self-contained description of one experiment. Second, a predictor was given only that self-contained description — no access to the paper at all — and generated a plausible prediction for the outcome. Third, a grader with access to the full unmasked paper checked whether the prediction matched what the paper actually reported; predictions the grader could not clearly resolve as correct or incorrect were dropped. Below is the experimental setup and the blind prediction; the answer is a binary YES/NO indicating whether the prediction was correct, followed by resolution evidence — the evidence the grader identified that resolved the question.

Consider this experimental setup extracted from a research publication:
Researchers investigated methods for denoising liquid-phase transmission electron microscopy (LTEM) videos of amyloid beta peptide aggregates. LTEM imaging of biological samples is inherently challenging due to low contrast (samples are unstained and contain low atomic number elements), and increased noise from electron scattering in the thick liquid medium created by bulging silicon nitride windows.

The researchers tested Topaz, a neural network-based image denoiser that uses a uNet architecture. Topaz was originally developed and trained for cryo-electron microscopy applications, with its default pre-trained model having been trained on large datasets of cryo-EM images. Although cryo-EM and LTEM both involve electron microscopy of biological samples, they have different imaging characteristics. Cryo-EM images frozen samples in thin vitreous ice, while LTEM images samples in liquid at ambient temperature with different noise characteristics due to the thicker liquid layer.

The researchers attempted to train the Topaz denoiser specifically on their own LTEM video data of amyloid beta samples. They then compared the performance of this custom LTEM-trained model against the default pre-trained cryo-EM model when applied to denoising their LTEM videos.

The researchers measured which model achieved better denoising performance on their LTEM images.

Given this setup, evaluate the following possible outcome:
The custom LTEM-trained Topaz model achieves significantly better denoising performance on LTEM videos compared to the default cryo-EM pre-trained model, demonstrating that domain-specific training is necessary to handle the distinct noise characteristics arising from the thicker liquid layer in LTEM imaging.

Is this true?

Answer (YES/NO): NO